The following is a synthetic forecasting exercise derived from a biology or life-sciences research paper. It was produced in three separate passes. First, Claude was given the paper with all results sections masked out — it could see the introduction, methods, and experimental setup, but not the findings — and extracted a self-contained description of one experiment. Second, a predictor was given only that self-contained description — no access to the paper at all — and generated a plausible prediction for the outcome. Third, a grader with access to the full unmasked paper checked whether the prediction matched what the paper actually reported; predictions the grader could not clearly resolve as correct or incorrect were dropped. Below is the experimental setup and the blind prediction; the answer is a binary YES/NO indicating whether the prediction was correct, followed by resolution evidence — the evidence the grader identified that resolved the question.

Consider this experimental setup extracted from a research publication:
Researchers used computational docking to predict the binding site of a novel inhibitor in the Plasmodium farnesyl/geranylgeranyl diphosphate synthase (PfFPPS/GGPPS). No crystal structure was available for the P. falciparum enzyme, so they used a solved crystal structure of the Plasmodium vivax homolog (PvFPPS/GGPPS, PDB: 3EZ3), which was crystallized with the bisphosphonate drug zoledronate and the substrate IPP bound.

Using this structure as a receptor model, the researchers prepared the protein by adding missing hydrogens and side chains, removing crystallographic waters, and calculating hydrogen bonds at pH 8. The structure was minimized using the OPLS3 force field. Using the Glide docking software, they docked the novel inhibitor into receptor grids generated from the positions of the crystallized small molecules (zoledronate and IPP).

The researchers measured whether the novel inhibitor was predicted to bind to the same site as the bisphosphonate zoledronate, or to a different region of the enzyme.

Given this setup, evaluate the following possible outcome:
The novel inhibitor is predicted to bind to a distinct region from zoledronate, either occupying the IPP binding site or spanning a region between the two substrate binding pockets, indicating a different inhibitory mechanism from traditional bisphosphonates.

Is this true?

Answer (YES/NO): NO